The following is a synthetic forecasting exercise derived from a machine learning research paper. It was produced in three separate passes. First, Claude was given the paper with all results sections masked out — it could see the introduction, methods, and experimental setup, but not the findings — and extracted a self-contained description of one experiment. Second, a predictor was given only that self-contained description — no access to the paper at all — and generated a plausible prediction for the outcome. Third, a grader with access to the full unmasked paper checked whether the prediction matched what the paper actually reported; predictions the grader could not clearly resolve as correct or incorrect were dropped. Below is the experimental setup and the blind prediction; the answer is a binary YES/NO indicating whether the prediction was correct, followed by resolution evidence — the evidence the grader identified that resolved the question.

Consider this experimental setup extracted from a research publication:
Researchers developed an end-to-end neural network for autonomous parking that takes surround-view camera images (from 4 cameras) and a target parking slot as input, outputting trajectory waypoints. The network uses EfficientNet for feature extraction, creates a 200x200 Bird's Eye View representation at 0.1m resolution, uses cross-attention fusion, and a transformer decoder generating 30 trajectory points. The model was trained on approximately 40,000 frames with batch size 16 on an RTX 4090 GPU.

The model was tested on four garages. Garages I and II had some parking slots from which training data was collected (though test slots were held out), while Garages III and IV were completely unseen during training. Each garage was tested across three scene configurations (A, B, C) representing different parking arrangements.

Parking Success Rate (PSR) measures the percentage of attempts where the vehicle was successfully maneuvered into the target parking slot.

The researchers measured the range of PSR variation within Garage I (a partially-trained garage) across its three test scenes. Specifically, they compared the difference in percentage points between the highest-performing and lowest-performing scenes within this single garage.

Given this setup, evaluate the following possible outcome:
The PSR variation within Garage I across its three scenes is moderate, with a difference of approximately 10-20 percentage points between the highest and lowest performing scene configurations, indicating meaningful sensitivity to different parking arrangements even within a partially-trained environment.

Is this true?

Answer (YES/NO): NO